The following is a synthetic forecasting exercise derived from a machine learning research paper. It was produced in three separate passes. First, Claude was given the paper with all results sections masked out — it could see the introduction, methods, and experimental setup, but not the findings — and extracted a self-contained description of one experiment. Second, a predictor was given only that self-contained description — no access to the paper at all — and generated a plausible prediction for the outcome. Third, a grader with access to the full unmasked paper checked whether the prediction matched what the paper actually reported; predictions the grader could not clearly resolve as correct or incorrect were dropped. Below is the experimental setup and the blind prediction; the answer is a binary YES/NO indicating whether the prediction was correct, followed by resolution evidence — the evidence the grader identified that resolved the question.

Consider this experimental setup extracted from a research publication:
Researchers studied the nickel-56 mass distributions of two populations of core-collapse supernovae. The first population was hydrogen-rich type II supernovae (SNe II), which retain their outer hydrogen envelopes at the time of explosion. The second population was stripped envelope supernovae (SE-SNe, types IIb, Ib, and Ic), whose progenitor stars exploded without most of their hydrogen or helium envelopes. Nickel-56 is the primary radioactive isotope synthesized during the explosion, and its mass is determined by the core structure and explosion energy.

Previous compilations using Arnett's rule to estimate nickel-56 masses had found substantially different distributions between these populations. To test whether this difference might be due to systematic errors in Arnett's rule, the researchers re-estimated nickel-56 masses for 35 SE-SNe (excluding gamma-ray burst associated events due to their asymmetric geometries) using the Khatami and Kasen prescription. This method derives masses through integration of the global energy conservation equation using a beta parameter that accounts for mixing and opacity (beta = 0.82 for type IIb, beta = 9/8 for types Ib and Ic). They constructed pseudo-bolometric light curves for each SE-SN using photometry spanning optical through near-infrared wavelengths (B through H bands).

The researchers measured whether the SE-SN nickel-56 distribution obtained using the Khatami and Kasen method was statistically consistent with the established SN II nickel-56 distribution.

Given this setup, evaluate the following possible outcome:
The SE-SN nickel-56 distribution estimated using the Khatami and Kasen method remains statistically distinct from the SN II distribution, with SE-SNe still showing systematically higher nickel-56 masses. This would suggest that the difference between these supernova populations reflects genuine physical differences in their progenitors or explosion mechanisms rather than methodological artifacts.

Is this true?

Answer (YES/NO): YES